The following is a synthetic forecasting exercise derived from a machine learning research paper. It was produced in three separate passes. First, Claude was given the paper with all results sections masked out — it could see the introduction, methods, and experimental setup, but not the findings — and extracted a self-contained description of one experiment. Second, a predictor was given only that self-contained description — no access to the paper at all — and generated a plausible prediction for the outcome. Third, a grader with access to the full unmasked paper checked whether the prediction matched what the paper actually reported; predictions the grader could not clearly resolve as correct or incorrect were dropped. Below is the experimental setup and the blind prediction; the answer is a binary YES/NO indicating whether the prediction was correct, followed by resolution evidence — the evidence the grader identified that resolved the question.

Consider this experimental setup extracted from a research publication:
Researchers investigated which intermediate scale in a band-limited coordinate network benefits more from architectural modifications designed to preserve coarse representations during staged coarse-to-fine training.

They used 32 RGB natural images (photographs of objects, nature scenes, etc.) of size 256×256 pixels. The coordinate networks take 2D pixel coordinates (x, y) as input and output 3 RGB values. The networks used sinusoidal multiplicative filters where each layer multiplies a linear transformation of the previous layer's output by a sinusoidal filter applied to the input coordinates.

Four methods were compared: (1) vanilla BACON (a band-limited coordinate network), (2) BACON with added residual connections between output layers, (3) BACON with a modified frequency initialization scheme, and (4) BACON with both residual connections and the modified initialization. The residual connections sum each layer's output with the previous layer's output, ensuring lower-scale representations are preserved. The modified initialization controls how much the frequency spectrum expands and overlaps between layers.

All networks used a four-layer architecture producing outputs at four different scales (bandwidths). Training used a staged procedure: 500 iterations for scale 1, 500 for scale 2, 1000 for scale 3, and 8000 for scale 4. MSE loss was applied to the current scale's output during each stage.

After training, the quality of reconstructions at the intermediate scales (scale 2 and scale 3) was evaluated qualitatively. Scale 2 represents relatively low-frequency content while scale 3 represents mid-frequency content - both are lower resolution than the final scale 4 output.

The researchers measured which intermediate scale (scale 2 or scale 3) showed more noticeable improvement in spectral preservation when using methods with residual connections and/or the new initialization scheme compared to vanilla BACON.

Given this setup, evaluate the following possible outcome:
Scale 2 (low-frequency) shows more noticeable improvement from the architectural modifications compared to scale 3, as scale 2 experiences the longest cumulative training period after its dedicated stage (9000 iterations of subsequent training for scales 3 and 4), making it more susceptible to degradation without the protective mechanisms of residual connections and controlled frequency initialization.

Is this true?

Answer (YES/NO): NO